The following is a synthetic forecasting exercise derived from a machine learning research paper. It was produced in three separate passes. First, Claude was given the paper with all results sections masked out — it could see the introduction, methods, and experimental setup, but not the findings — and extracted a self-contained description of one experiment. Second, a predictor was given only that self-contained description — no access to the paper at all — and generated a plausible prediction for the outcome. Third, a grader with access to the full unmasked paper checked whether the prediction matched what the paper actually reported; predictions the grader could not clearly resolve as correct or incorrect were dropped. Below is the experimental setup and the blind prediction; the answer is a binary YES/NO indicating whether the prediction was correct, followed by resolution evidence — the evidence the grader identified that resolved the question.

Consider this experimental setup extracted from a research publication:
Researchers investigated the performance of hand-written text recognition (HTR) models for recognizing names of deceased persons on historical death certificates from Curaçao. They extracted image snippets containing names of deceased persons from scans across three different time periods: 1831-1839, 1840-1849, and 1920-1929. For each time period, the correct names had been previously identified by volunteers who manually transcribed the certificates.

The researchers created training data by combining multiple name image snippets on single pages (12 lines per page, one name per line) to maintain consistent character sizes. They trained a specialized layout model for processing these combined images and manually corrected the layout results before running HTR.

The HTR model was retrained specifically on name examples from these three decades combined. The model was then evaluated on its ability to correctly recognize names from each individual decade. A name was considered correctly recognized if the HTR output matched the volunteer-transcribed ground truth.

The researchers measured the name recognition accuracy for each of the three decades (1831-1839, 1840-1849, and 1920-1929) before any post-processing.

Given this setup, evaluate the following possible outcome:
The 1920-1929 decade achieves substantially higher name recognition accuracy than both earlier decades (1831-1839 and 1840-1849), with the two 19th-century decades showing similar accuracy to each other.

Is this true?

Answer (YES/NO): NO